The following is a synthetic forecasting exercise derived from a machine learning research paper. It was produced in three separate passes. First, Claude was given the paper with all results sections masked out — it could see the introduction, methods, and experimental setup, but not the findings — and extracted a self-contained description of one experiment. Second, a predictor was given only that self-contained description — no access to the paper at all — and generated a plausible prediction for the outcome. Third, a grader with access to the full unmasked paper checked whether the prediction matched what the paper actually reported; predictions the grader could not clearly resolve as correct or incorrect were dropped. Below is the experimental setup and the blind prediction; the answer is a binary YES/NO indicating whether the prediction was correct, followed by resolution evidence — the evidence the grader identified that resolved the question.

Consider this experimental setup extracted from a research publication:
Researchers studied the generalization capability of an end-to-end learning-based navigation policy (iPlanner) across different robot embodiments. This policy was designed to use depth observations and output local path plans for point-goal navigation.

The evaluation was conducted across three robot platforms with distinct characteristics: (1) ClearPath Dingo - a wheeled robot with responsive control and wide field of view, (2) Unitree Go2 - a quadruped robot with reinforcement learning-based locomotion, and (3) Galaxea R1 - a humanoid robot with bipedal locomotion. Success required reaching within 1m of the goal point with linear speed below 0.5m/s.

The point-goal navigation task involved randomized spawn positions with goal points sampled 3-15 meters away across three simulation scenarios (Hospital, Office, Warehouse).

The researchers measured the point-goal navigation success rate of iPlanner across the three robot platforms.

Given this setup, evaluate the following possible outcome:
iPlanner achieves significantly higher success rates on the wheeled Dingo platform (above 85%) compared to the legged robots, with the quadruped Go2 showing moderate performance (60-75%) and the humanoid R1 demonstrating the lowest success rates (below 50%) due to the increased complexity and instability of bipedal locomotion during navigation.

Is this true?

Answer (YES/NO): NO